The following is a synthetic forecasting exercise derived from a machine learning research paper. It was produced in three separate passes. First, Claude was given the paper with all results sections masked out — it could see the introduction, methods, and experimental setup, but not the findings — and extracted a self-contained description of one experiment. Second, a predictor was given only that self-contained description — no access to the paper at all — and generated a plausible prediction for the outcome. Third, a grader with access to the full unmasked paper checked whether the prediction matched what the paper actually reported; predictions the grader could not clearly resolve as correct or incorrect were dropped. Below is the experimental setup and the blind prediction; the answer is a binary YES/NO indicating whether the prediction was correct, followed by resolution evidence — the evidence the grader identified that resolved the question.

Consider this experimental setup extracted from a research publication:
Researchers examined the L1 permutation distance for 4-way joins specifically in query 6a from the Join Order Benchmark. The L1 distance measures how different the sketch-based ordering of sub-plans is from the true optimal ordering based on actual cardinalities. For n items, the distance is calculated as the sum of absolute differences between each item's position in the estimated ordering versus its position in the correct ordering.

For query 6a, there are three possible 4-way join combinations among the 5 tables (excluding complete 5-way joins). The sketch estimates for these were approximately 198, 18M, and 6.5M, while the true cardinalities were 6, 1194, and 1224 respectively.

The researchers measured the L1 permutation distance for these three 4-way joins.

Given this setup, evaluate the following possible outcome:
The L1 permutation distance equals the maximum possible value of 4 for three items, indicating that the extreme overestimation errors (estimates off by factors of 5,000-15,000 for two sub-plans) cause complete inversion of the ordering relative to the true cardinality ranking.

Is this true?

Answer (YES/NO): NO